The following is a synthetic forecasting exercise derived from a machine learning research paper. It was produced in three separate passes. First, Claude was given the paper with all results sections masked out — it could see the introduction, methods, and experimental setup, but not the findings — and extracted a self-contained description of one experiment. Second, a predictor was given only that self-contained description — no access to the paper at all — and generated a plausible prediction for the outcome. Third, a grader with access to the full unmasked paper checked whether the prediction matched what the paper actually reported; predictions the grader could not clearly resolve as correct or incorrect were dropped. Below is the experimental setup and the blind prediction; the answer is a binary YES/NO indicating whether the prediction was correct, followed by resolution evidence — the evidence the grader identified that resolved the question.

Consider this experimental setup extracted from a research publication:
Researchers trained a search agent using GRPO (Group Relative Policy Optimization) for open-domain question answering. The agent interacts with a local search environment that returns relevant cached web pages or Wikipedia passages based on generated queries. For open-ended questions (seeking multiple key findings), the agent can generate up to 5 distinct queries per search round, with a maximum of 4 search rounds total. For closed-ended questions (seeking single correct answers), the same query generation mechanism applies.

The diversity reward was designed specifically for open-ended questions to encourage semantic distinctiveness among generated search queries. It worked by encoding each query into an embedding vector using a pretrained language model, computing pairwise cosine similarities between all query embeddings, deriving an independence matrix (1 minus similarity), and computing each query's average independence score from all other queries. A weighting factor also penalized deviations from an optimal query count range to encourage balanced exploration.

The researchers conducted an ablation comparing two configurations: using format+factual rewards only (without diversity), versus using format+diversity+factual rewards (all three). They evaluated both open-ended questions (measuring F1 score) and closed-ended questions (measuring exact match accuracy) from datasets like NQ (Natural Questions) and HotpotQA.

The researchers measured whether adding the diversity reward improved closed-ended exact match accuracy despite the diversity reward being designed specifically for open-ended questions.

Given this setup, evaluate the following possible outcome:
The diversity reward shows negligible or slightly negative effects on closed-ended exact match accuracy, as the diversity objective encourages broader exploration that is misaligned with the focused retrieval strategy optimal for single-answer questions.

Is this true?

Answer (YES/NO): NO